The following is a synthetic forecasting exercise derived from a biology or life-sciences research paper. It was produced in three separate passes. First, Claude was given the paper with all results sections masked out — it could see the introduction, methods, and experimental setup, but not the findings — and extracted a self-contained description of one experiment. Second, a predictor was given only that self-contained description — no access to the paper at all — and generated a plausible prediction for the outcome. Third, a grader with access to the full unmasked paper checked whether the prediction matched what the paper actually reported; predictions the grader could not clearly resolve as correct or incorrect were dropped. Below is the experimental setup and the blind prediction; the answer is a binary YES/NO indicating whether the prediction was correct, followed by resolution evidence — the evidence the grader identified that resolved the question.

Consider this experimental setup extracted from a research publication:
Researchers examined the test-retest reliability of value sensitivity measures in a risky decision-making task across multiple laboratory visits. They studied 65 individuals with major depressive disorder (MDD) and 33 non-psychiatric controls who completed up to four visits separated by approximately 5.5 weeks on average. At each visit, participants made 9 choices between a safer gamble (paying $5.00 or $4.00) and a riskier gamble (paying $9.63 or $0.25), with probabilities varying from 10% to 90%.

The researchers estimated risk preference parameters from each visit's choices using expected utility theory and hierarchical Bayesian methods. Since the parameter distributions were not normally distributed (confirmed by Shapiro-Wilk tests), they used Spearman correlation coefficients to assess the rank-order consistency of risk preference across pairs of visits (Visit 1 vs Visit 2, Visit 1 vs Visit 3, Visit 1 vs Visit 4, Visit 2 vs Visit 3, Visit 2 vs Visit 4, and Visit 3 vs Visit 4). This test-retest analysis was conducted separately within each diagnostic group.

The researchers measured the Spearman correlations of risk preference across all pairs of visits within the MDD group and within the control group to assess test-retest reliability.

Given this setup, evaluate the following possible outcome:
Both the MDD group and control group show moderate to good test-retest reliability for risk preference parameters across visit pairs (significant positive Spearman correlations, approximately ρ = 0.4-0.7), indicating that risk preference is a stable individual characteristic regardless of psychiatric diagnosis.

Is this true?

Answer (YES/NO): YES